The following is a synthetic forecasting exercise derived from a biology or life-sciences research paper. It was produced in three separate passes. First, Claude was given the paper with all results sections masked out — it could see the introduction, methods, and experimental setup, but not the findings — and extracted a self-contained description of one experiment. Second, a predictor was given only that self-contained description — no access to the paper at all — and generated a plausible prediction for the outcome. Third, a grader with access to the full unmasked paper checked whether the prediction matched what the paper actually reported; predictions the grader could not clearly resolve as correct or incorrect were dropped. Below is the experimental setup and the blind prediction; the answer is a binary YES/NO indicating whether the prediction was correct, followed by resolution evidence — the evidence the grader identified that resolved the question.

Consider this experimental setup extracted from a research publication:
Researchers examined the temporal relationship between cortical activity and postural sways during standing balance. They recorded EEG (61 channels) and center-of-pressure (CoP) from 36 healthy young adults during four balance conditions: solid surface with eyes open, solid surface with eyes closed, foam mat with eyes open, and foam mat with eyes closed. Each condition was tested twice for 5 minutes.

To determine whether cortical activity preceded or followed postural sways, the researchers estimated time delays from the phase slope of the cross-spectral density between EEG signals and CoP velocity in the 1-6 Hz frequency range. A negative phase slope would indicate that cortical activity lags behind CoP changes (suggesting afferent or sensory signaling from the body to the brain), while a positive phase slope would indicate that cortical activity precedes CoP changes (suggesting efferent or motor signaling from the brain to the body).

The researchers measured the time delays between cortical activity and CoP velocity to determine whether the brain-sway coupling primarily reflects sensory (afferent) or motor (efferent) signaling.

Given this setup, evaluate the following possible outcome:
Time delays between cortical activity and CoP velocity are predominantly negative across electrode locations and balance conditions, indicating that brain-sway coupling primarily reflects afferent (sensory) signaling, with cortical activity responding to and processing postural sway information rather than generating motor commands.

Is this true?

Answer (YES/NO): NO